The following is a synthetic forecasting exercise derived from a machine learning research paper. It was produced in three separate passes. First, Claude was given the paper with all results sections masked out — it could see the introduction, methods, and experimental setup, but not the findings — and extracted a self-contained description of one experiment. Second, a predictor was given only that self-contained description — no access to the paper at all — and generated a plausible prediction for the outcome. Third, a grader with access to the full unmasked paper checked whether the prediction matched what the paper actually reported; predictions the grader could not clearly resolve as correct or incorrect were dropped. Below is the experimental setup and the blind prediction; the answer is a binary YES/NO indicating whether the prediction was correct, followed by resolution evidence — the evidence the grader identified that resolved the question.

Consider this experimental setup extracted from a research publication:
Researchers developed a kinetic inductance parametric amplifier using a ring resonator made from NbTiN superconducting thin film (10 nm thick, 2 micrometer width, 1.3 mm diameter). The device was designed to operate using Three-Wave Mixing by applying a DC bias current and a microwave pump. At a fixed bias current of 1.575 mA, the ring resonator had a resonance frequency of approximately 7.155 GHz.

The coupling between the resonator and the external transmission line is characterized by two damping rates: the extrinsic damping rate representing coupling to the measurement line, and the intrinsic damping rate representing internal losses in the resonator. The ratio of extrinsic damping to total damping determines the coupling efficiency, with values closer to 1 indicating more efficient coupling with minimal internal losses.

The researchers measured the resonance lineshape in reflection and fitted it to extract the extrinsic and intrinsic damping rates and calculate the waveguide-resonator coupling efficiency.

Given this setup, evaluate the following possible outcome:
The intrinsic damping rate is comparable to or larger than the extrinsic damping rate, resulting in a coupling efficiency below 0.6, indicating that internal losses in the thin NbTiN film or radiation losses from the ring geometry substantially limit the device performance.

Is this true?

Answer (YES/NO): NO